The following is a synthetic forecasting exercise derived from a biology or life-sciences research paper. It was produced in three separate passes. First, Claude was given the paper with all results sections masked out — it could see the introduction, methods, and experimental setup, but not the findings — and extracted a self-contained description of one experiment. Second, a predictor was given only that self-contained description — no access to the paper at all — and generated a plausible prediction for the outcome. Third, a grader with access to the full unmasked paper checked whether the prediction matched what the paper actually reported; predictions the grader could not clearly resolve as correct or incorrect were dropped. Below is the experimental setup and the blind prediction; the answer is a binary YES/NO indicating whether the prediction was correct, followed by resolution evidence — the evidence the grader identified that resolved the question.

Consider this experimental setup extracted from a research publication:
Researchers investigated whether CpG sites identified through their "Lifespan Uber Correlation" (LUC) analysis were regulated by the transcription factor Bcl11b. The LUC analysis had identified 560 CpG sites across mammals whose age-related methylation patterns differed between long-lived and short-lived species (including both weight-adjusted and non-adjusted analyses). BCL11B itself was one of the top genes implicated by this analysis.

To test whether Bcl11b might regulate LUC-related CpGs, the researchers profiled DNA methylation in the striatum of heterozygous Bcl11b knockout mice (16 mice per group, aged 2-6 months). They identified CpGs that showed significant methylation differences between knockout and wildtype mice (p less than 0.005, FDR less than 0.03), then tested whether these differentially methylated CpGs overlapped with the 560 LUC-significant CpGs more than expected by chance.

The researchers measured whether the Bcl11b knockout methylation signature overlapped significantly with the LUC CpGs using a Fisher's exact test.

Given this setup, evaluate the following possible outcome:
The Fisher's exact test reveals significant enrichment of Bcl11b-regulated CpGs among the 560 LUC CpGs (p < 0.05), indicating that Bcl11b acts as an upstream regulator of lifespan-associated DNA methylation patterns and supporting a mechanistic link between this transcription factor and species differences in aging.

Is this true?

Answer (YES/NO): YES